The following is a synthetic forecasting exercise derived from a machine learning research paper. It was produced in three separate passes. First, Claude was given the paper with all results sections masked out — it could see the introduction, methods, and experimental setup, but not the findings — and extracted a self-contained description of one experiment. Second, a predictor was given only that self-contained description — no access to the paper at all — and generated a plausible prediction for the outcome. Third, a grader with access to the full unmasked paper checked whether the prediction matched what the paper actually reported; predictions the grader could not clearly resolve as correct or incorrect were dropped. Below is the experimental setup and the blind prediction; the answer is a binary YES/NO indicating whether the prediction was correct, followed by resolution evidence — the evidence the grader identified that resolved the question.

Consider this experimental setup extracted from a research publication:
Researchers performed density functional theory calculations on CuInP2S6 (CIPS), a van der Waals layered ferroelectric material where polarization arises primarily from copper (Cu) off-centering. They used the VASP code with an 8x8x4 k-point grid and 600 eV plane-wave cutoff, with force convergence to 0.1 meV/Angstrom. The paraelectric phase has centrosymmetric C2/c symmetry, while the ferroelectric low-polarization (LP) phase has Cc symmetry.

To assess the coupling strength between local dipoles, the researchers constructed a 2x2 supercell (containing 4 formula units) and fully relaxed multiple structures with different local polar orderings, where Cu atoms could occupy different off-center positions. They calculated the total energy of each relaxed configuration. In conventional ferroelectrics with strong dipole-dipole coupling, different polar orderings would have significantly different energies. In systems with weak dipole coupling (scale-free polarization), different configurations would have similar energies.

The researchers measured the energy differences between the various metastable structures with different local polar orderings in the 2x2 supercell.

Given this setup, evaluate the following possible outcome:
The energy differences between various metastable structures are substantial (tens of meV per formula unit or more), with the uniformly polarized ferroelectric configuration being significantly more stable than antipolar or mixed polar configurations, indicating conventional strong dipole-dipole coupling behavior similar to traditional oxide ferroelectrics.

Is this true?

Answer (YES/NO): NO